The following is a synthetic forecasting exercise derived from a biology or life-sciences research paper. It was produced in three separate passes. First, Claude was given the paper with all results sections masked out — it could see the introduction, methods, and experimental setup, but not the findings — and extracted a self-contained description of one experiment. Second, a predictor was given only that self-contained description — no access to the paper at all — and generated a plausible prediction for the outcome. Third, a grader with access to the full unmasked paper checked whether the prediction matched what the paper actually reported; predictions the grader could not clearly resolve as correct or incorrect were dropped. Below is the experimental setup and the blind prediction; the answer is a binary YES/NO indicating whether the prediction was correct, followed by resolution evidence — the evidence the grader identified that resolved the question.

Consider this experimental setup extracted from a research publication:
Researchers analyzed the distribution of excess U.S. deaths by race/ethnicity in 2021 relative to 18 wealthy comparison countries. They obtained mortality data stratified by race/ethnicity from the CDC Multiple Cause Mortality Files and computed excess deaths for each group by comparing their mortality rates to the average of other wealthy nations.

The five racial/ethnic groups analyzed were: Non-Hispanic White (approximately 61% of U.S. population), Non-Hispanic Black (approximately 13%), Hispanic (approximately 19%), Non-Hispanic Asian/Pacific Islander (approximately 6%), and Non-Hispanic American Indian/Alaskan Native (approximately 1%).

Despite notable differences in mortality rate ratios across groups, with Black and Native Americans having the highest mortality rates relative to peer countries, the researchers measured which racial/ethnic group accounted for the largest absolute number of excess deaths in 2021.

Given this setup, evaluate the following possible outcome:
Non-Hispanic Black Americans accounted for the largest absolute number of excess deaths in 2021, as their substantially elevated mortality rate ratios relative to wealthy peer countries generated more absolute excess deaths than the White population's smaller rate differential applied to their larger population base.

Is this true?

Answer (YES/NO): NO